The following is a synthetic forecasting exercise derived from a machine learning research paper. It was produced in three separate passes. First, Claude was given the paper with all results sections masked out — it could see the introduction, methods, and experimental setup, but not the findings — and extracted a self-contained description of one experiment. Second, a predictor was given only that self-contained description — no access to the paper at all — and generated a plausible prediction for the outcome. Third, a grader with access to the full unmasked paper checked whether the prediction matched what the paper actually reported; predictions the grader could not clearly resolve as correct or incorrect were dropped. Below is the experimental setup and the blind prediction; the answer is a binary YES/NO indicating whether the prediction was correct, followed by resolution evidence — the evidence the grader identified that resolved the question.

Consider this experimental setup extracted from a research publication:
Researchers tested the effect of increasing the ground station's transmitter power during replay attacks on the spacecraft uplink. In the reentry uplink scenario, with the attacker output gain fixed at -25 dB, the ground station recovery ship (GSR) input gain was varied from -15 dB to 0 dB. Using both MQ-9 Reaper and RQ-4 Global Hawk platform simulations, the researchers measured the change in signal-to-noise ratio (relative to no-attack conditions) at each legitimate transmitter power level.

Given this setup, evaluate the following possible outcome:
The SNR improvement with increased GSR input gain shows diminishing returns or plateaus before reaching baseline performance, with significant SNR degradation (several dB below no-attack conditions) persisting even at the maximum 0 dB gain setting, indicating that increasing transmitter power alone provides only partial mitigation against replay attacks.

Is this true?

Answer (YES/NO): NO